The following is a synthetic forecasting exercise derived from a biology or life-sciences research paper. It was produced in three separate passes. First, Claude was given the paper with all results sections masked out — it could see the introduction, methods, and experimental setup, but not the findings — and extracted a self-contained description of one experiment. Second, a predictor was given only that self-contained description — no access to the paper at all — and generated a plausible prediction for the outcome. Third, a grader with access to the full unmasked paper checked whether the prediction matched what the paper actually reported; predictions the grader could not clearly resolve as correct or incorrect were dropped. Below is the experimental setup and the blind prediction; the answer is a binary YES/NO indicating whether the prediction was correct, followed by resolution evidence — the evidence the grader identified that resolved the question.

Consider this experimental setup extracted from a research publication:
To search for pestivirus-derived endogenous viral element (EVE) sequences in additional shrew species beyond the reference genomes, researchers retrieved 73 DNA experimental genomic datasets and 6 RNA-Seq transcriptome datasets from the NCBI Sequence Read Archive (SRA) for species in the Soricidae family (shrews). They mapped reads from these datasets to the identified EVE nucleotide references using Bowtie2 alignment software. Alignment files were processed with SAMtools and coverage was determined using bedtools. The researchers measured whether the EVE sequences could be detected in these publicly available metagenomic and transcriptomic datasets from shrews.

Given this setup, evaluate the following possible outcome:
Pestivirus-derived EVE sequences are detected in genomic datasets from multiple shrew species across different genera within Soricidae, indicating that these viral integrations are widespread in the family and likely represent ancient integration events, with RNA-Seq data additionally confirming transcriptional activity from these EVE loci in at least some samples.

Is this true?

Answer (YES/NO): NO